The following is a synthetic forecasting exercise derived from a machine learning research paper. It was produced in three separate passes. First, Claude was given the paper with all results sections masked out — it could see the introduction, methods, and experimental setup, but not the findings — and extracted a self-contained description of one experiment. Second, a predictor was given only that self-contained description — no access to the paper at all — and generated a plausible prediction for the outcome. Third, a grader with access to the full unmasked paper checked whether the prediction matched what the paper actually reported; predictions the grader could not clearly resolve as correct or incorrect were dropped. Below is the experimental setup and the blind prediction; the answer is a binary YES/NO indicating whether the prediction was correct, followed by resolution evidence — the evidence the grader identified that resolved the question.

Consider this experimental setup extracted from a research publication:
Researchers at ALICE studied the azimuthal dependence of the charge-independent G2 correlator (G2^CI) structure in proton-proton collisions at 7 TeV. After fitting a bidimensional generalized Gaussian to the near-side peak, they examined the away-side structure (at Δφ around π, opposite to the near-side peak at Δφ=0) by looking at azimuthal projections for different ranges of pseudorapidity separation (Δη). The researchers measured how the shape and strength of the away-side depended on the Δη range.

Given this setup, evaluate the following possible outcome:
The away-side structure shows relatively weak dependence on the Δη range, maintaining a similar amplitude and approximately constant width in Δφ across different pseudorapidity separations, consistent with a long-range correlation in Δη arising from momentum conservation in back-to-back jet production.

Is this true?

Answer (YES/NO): YES